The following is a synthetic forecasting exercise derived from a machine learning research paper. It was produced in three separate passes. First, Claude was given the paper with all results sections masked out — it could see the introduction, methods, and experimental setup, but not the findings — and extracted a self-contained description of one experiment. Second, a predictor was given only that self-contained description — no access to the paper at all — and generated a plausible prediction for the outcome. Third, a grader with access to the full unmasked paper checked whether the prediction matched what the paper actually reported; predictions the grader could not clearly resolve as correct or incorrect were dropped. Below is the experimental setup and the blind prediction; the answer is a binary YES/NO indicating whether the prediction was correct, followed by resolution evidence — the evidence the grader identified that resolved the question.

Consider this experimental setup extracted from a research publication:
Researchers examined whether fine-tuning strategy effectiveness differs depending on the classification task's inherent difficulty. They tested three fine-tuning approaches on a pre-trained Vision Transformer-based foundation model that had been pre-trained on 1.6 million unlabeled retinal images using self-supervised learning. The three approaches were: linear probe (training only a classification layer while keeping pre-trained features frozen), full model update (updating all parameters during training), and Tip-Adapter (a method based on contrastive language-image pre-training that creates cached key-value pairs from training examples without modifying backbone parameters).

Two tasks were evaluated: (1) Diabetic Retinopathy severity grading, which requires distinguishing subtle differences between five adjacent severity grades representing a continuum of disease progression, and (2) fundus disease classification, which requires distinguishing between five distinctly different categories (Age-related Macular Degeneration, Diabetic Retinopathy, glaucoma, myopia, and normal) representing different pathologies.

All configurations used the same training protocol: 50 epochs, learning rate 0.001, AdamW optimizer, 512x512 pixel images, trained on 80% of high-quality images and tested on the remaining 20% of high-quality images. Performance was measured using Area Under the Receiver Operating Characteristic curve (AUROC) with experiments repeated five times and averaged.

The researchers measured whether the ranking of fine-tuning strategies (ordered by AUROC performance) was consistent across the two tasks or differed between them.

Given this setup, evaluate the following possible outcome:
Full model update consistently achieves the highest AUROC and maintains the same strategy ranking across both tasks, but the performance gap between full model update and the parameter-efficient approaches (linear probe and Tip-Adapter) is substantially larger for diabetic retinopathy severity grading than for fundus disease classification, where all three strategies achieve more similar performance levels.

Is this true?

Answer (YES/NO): NO